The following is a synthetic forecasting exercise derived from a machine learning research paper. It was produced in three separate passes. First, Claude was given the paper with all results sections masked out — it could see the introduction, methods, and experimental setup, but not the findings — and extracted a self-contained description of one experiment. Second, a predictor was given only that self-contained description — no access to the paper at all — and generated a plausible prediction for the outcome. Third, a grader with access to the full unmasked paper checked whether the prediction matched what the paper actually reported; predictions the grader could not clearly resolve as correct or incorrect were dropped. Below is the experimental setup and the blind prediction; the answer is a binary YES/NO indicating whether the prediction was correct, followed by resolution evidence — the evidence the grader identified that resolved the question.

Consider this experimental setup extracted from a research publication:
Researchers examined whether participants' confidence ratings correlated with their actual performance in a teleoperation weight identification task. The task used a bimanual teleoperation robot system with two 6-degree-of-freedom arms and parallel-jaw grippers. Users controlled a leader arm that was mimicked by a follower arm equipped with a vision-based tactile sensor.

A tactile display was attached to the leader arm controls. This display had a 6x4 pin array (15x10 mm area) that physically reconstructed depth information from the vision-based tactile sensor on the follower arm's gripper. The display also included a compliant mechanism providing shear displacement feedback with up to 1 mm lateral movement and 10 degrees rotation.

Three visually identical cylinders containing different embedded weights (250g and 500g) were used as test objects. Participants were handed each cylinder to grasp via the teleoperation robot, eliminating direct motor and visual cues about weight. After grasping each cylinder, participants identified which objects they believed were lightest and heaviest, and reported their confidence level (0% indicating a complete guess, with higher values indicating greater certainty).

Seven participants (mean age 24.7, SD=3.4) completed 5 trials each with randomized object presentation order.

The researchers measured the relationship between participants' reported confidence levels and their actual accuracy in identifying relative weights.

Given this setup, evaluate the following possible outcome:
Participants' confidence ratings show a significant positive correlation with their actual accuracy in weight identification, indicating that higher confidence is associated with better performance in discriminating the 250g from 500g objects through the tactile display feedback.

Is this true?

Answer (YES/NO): NO